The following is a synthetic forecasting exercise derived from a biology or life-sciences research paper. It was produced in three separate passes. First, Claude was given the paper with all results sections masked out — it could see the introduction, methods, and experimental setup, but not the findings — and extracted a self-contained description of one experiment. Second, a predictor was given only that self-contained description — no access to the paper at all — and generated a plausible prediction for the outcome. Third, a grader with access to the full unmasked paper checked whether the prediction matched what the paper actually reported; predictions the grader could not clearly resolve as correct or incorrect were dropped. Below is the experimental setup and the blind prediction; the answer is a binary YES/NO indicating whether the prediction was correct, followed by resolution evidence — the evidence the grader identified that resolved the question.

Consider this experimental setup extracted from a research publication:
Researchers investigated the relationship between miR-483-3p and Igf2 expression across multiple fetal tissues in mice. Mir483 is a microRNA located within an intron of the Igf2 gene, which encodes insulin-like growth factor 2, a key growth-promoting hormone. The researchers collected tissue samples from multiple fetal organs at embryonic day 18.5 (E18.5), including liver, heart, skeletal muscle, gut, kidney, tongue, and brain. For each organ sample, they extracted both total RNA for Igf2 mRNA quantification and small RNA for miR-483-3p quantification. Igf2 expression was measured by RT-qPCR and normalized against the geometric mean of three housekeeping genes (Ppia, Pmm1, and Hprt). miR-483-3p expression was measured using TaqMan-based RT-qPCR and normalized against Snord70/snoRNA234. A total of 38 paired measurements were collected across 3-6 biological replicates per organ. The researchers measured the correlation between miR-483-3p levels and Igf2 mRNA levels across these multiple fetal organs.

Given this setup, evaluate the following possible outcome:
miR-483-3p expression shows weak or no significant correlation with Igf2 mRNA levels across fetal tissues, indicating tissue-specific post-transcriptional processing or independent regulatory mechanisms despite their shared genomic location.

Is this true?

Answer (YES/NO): NO